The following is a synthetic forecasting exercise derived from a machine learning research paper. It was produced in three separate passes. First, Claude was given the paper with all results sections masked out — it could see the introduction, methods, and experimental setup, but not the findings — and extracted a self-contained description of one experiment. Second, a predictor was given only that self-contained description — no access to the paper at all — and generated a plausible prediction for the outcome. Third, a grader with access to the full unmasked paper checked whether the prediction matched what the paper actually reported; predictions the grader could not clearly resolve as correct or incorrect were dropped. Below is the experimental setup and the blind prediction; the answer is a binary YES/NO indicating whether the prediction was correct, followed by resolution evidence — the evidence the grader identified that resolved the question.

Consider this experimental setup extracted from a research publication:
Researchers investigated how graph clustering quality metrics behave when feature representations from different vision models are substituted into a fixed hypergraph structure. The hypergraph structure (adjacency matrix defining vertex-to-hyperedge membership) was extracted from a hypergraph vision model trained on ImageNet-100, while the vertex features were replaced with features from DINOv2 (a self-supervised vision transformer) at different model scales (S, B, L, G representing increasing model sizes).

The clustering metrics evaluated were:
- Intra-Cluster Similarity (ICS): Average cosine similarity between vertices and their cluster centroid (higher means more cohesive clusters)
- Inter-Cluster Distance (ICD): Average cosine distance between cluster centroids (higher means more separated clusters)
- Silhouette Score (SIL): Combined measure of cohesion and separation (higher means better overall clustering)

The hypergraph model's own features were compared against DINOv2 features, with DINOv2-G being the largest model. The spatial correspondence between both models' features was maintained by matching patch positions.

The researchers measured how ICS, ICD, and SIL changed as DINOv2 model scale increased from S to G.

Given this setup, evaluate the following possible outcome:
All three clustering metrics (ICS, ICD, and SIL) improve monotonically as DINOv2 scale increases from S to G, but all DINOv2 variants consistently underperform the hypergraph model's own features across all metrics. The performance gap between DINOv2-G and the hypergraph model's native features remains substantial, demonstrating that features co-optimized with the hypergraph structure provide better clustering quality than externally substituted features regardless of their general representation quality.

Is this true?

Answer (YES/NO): NO